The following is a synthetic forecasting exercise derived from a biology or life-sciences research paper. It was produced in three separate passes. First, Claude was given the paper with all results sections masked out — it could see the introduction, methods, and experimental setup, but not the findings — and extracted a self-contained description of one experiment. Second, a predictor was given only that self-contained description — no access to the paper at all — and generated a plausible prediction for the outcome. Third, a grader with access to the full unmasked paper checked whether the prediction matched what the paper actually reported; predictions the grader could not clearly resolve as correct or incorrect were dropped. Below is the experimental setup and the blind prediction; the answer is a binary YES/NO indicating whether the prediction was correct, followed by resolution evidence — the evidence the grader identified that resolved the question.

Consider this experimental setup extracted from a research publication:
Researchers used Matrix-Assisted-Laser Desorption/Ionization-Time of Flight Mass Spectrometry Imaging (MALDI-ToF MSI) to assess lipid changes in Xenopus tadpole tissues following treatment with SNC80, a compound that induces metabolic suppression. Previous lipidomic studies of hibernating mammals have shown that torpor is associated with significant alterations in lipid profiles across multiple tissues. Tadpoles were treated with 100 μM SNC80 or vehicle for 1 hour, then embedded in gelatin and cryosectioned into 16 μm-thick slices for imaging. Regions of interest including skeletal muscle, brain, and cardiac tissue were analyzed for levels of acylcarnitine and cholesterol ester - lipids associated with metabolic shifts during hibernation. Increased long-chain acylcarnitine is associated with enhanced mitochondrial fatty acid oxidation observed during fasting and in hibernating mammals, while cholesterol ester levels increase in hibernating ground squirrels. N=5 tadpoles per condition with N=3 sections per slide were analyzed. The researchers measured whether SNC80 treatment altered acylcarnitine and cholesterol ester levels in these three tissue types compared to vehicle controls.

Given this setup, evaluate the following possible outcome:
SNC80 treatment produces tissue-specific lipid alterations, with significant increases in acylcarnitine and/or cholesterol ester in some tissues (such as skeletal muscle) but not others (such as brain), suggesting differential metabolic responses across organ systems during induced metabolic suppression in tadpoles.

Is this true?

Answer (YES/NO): NO